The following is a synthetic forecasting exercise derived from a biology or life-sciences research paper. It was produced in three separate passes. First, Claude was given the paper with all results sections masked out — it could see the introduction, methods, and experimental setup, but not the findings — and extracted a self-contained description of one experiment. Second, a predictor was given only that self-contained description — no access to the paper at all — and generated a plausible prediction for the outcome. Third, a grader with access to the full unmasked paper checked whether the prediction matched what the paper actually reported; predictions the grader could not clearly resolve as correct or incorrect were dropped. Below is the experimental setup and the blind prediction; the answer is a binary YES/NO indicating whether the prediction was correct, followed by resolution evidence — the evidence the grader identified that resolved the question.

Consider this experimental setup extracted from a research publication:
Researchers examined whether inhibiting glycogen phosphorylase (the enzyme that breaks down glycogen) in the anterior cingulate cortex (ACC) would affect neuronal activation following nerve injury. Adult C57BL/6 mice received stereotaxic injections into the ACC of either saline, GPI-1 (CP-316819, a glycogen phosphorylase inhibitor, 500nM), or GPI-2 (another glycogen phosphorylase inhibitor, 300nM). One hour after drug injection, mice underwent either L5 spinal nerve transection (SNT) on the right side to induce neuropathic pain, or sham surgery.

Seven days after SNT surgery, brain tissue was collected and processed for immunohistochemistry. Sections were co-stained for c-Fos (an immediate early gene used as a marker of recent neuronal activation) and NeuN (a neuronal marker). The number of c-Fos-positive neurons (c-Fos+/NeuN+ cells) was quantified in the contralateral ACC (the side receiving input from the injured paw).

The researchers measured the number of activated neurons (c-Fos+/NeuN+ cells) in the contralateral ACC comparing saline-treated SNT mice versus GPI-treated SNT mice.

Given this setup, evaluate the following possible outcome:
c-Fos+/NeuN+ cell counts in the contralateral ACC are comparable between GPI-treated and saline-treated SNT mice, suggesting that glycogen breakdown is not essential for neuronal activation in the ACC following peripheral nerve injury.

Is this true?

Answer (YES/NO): NO